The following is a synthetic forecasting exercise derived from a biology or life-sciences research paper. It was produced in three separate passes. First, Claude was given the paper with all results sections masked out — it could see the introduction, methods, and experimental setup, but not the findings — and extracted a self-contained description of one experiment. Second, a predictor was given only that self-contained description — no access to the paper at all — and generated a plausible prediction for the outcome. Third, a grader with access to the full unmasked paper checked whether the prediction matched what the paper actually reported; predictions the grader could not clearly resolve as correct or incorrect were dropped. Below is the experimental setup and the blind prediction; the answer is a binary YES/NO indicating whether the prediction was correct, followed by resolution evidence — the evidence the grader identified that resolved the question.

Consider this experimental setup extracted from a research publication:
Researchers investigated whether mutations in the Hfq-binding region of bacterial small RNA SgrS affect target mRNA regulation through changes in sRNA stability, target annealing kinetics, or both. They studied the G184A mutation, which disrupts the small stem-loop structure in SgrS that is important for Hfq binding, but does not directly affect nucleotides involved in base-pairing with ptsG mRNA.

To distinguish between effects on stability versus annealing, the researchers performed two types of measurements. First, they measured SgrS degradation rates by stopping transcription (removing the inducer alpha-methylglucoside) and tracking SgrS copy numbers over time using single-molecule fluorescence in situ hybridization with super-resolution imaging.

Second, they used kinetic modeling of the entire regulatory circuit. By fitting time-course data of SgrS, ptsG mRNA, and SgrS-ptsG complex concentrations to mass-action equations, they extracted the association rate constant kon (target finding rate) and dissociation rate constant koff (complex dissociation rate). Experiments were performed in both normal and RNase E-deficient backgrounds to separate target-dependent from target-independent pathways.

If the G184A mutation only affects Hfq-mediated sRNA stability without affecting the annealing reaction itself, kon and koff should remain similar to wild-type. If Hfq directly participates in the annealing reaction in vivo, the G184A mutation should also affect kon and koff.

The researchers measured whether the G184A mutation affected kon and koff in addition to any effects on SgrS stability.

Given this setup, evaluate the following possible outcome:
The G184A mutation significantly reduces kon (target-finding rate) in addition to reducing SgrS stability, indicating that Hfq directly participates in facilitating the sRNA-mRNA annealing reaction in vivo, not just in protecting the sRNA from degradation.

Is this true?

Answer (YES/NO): YES